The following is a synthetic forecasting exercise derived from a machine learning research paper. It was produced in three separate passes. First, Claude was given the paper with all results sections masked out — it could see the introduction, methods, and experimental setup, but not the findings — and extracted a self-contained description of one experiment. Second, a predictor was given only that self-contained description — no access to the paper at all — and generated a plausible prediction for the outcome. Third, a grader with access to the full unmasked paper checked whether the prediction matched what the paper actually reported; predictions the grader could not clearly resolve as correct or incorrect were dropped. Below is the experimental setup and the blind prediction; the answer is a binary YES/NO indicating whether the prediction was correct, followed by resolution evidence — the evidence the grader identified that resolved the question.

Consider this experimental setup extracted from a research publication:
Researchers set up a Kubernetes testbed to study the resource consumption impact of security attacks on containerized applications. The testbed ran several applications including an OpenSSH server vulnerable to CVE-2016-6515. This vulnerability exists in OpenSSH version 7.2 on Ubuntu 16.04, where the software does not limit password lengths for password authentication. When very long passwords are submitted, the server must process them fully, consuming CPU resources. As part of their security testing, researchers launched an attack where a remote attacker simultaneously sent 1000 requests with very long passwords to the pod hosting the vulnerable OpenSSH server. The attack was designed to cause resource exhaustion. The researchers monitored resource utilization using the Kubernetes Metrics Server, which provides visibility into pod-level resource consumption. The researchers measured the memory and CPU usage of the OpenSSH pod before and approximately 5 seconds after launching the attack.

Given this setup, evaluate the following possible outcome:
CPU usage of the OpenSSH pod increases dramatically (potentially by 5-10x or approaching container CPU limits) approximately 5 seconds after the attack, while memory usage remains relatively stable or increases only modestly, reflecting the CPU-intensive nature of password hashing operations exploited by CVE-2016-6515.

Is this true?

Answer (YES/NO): NO